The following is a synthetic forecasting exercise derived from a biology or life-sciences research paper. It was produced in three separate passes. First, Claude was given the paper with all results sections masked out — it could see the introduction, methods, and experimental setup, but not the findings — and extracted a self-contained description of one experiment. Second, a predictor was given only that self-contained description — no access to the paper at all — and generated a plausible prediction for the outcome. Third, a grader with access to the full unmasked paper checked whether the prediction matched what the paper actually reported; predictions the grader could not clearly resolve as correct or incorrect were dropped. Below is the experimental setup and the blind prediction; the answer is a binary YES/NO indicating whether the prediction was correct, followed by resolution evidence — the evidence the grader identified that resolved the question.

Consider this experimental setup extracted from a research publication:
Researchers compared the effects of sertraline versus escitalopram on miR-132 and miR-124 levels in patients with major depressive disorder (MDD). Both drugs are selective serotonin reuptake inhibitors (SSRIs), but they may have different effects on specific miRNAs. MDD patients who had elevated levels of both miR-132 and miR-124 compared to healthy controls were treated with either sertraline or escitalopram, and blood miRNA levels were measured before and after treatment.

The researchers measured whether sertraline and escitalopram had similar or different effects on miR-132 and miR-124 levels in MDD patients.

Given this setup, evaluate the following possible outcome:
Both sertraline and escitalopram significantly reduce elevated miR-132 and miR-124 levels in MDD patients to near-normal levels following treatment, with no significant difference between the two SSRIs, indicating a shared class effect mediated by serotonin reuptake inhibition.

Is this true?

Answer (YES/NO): NO